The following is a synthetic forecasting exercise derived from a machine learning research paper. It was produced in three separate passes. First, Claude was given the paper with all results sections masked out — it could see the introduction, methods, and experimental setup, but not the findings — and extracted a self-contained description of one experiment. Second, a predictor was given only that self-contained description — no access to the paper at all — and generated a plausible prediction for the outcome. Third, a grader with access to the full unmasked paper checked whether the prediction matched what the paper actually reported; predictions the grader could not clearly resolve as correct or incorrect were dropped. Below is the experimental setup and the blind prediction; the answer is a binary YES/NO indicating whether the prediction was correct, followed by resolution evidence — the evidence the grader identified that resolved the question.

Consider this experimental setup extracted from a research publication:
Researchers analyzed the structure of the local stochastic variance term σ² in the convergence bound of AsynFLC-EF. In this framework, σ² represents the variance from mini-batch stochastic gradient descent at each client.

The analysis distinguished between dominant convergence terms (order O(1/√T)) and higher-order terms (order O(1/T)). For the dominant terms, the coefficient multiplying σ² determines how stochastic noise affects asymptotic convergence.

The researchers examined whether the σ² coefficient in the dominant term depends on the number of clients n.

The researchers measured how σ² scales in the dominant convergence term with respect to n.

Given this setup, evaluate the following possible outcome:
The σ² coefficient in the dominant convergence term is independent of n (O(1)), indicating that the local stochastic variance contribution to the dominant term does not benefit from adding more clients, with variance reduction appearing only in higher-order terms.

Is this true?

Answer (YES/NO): NO